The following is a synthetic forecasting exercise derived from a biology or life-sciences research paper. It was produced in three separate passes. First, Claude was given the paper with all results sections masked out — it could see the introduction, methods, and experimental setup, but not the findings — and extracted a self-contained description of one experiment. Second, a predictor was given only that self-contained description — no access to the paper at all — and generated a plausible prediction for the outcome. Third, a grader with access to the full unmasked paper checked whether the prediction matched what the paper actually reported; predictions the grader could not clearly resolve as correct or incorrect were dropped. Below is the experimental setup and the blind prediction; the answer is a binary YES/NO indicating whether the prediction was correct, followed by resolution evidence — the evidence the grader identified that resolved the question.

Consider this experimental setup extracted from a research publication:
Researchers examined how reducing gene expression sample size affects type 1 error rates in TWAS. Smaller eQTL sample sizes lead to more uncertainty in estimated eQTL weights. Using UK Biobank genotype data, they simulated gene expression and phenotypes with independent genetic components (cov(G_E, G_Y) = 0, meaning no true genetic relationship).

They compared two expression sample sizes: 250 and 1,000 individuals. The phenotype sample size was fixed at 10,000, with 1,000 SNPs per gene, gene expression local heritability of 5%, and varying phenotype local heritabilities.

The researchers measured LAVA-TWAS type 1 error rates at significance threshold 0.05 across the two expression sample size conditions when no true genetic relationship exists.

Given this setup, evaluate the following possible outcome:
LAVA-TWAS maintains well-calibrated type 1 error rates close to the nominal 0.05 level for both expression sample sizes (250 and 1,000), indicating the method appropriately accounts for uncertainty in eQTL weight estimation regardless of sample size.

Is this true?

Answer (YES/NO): NO